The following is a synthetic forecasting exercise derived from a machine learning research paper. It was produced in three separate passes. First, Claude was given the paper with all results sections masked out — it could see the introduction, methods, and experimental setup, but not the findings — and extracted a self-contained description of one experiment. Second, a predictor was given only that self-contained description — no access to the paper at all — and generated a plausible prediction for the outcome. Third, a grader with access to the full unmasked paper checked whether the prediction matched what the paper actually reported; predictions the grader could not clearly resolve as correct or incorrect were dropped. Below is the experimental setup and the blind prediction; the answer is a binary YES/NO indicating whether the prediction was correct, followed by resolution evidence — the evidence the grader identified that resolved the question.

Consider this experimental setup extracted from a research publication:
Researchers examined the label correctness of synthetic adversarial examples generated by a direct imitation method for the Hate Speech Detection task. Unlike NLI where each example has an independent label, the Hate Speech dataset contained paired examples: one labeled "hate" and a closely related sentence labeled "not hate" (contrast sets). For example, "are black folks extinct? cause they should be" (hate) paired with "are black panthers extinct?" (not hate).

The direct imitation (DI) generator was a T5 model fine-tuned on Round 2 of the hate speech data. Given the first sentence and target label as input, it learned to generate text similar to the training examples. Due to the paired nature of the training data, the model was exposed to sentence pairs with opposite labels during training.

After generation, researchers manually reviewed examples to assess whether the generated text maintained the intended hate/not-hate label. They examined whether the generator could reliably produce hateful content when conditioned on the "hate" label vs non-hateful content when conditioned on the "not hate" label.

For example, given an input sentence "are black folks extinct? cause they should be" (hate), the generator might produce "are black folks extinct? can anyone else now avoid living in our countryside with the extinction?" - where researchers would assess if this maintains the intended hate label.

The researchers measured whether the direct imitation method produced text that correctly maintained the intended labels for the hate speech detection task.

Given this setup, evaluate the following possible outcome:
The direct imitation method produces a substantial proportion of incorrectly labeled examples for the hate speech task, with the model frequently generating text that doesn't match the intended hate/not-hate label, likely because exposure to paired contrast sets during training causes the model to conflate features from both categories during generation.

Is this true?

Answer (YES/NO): YES